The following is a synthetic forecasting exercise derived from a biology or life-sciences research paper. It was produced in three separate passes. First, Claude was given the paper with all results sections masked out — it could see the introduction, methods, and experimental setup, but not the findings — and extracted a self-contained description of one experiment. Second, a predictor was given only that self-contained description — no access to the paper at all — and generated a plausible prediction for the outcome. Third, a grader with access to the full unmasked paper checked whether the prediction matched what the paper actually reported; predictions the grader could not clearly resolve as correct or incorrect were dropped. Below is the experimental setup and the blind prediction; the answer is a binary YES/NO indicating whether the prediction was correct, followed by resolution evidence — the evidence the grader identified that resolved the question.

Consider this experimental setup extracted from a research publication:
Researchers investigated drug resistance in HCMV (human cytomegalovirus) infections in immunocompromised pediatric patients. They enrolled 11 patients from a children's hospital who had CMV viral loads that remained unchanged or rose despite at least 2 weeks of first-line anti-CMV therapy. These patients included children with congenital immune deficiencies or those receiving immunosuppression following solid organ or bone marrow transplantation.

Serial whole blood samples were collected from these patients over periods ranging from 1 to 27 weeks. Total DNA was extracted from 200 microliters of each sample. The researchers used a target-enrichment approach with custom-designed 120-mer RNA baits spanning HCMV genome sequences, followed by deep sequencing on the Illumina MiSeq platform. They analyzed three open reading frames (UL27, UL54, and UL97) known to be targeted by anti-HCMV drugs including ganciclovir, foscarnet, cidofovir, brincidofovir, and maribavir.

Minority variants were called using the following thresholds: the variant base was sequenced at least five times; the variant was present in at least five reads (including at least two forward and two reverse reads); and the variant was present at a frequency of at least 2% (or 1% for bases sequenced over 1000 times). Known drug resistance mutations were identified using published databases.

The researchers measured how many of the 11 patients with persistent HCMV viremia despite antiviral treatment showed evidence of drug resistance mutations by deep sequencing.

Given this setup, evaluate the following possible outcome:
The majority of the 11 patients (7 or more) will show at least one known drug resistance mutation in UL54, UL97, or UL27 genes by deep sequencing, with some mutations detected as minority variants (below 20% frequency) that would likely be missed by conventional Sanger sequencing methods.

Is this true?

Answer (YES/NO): NO